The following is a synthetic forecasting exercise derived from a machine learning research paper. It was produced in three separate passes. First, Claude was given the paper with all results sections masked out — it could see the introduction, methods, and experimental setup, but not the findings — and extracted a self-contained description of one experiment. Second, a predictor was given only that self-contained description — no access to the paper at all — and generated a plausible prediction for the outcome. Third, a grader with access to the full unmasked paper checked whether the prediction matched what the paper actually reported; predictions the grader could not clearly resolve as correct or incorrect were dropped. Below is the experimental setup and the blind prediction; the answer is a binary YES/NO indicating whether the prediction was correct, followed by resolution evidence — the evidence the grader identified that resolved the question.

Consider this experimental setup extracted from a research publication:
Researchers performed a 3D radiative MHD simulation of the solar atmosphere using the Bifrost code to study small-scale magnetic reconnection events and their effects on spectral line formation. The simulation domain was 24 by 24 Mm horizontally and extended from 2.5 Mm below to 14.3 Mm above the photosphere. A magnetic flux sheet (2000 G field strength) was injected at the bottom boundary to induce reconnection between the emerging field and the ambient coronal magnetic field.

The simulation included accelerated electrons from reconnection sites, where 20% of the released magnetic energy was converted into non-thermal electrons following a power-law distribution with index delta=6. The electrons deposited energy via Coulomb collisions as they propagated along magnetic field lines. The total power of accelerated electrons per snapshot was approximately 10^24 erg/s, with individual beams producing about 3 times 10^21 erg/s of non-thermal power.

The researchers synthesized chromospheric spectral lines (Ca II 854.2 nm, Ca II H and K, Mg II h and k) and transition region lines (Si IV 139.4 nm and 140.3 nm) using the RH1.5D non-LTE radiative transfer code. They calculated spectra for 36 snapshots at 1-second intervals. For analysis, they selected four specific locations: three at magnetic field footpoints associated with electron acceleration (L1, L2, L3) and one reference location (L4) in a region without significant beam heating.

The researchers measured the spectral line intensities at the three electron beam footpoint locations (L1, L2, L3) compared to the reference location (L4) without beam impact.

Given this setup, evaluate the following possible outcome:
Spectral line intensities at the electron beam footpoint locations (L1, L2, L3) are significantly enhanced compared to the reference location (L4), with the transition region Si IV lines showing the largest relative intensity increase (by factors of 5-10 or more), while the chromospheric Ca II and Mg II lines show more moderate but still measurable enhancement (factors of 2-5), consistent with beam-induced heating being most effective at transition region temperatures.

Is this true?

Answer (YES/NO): NO